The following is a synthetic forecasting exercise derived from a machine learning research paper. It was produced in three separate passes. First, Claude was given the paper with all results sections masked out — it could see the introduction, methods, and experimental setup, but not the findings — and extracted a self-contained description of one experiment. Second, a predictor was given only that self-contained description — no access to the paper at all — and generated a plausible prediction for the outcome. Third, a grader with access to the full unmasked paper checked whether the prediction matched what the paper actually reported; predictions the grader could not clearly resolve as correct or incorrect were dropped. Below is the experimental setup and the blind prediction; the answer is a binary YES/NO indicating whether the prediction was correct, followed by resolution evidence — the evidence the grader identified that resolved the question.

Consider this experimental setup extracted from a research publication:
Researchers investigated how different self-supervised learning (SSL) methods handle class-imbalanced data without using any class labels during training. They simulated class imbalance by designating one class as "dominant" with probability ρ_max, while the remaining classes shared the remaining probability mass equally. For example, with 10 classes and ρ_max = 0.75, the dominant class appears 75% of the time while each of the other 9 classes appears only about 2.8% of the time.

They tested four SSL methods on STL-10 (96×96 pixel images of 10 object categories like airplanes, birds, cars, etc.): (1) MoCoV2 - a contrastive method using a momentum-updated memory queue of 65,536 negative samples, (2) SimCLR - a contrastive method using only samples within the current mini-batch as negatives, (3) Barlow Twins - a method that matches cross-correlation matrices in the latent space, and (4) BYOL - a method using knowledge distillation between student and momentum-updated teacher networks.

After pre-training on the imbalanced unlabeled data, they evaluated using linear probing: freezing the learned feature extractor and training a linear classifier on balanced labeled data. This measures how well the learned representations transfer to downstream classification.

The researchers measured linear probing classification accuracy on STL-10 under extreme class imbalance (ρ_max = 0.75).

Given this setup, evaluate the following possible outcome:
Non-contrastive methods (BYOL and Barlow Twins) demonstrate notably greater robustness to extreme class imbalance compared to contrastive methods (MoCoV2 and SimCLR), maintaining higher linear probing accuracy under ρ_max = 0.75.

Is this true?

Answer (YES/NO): NO